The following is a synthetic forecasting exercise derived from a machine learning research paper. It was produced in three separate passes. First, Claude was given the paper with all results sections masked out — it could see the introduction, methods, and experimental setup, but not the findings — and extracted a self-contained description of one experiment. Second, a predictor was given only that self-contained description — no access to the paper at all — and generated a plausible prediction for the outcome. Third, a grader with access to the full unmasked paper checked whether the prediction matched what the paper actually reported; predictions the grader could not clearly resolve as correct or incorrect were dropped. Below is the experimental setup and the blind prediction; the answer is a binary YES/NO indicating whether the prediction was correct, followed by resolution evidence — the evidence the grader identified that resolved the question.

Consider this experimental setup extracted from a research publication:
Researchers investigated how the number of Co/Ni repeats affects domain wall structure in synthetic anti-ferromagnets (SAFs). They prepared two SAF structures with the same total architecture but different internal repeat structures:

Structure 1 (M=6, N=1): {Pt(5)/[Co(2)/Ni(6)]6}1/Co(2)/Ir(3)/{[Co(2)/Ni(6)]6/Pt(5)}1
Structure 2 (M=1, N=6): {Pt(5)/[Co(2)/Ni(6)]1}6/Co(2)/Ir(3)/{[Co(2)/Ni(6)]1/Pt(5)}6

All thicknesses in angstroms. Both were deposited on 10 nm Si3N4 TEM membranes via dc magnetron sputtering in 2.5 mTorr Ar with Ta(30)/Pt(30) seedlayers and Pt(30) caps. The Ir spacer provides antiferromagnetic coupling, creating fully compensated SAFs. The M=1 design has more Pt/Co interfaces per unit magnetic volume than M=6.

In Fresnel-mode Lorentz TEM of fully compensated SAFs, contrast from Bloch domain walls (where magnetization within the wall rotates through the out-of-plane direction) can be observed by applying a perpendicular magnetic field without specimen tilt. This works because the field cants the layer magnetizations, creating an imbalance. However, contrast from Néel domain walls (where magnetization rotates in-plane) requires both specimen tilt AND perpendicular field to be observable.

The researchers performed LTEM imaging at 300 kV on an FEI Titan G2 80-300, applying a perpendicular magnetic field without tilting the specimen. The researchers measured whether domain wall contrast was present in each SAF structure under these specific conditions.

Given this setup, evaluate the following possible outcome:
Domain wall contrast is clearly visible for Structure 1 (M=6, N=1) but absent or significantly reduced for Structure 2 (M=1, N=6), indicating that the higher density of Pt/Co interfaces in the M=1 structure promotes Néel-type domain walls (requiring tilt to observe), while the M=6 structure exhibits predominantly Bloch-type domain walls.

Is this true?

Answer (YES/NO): YES